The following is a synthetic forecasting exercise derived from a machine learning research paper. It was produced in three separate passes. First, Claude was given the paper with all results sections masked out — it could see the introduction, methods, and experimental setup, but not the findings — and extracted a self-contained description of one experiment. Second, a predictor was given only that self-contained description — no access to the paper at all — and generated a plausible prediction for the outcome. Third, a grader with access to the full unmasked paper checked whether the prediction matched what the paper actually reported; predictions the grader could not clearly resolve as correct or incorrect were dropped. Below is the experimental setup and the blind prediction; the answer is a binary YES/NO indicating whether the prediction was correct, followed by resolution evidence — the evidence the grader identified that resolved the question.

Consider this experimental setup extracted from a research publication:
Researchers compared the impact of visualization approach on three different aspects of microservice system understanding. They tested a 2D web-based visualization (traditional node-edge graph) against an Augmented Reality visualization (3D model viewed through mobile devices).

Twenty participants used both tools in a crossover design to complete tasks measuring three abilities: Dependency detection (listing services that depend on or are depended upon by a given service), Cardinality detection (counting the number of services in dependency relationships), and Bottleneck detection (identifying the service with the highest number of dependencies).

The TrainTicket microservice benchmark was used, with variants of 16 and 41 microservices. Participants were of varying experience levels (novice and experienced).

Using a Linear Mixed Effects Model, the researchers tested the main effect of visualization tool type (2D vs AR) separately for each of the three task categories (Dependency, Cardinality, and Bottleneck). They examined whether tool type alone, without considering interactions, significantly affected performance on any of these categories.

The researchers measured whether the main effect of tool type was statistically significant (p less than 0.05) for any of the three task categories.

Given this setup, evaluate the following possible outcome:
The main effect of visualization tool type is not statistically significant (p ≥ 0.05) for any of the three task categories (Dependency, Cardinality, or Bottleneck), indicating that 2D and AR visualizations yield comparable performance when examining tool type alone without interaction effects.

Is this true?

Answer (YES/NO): YES